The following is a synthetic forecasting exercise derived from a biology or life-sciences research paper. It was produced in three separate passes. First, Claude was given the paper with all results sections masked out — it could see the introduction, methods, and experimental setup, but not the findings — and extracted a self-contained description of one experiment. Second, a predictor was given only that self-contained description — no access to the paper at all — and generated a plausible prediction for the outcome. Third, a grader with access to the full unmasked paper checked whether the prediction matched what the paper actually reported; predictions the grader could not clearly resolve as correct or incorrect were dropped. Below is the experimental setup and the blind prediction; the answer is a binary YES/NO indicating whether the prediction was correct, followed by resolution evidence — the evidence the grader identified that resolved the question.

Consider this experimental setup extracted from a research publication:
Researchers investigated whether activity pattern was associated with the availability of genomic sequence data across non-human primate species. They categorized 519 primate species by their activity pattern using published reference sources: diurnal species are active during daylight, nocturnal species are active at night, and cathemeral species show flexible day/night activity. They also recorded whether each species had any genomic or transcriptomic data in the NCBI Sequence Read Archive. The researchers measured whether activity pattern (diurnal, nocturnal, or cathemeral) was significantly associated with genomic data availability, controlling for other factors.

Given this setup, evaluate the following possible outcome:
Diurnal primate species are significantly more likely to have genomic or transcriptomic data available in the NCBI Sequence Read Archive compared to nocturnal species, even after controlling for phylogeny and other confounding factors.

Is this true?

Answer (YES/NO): NO